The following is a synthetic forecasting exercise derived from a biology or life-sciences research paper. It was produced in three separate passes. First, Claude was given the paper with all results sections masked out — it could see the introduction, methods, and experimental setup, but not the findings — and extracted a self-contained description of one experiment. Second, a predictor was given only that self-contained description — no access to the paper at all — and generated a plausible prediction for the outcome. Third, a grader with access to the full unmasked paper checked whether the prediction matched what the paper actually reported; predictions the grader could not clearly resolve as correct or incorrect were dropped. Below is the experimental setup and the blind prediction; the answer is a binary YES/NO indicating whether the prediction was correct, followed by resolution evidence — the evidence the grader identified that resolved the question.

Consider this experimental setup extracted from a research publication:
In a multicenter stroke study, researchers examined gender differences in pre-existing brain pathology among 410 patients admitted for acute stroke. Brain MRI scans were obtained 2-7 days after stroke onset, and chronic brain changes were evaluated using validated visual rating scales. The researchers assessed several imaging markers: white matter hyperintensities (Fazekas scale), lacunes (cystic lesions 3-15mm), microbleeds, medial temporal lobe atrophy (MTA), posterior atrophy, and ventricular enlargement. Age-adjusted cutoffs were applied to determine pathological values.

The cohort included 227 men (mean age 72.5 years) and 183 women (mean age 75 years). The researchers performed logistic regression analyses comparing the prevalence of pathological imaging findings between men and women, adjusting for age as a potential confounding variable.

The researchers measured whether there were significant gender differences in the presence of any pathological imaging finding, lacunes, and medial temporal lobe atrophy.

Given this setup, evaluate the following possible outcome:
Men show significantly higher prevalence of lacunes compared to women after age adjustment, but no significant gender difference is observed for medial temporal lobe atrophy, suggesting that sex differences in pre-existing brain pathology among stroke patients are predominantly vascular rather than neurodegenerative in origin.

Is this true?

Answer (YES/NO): NO